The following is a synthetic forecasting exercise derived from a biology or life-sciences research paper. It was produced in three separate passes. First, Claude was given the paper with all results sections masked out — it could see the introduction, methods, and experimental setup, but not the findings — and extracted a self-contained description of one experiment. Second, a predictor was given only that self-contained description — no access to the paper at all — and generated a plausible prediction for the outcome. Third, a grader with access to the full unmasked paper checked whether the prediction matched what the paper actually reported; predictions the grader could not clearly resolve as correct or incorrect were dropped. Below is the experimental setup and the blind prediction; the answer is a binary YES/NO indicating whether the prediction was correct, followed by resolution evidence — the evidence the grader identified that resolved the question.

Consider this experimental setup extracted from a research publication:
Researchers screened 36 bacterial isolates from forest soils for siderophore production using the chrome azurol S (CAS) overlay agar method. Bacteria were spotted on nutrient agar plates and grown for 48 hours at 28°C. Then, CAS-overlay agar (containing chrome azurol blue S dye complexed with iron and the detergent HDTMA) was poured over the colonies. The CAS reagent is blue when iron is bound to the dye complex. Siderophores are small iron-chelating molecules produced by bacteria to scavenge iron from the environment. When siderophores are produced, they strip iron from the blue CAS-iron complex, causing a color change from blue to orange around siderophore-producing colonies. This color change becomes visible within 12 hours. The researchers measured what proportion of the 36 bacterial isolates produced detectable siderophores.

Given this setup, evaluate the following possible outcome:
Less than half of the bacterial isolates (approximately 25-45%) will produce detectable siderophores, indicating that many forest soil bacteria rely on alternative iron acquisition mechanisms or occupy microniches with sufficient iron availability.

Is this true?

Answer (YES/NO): YES